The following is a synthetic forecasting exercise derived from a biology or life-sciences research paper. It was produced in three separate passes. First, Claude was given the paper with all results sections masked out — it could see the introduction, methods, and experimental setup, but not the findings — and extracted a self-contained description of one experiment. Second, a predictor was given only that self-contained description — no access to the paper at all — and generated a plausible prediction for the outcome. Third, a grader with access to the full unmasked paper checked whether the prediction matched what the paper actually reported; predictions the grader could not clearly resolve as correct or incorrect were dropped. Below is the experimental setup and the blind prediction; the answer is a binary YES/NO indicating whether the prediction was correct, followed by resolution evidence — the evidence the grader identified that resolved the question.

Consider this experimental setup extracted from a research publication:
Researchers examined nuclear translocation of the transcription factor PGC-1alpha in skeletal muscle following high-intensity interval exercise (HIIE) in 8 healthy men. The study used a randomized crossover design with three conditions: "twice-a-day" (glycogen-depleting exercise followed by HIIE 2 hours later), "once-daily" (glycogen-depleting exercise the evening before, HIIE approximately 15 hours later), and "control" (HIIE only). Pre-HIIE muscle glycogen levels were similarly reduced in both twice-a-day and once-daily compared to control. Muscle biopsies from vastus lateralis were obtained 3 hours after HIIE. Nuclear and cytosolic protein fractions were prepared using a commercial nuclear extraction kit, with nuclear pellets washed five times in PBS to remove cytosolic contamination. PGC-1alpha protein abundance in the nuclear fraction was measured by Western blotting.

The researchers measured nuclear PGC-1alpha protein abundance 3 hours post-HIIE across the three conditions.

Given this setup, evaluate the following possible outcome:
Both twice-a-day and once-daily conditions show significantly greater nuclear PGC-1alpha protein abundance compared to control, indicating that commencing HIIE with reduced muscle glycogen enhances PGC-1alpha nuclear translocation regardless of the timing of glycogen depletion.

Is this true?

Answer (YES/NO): NO